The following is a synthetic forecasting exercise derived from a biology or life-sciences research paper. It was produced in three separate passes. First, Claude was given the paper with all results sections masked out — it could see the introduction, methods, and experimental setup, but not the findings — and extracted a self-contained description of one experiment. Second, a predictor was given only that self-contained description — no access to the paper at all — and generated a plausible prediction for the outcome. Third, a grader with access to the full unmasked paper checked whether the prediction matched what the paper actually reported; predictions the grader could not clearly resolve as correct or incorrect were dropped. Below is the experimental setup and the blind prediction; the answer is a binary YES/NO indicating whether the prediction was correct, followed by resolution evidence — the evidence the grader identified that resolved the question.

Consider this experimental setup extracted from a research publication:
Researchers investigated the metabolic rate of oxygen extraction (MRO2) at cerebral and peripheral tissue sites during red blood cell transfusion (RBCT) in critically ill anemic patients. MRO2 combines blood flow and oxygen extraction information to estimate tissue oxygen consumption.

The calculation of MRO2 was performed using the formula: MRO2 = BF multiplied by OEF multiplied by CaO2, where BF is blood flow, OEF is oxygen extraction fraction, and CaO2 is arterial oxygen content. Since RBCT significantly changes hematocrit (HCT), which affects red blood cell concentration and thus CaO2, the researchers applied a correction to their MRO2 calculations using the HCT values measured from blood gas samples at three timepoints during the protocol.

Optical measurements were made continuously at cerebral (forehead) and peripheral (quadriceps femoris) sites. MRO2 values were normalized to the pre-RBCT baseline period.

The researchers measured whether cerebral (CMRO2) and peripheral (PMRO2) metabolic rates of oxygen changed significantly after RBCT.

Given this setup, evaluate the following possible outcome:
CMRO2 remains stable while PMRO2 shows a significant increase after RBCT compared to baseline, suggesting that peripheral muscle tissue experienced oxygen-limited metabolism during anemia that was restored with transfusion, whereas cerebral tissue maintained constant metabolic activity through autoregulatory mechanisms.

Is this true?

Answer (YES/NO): NO